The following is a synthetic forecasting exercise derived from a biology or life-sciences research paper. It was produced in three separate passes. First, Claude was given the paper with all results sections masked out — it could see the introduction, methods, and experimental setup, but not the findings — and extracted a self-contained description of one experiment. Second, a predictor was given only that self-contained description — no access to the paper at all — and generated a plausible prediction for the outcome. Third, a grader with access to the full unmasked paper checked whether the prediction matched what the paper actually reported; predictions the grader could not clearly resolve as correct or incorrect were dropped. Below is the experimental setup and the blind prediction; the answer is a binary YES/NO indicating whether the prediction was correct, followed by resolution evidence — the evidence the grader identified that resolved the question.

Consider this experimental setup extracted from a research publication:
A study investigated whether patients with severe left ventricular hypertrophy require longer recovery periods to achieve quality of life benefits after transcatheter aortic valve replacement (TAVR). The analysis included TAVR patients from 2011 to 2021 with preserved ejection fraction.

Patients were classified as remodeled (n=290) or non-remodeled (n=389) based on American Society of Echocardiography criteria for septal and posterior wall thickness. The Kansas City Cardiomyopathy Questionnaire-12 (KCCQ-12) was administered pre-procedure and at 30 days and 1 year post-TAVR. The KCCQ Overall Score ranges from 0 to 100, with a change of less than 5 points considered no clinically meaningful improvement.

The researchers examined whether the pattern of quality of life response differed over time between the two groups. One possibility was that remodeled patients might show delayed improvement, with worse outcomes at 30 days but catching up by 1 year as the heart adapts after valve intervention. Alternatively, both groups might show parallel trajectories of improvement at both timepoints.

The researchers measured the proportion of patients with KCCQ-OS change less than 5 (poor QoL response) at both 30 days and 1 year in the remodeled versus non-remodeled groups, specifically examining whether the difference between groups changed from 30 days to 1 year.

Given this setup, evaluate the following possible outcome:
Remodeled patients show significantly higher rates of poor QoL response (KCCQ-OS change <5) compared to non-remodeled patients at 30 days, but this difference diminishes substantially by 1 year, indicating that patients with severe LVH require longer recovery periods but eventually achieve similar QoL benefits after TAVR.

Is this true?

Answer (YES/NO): NO